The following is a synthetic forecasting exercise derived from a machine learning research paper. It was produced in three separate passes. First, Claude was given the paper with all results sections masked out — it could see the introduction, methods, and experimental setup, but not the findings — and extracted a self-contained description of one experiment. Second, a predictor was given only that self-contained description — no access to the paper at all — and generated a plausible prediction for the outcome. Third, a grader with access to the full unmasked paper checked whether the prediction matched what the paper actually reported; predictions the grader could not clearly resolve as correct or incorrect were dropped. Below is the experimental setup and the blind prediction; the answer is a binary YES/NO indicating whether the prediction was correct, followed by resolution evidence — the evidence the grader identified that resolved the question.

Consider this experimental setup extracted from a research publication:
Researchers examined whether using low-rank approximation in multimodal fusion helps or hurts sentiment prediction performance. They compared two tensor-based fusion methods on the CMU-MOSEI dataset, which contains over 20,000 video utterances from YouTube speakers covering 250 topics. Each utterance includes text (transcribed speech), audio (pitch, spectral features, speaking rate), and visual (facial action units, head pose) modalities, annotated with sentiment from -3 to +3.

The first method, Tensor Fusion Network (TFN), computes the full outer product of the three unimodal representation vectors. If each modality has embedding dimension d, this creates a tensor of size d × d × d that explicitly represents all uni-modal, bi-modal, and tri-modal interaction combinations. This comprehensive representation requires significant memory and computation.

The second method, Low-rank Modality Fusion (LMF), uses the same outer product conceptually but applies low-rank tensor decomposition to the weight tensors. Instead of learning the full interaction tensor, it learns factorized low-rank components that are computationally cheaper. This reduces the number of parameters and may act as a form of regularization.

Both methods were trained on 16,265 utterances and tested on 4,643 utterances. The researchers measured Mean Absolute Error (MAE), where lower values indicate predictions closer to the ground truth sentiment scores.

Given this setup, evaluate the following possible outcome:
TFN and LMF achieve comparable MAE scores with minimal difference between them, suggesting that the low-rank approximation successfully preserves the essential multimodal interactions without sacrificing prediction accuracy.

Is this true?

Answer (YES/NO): YES